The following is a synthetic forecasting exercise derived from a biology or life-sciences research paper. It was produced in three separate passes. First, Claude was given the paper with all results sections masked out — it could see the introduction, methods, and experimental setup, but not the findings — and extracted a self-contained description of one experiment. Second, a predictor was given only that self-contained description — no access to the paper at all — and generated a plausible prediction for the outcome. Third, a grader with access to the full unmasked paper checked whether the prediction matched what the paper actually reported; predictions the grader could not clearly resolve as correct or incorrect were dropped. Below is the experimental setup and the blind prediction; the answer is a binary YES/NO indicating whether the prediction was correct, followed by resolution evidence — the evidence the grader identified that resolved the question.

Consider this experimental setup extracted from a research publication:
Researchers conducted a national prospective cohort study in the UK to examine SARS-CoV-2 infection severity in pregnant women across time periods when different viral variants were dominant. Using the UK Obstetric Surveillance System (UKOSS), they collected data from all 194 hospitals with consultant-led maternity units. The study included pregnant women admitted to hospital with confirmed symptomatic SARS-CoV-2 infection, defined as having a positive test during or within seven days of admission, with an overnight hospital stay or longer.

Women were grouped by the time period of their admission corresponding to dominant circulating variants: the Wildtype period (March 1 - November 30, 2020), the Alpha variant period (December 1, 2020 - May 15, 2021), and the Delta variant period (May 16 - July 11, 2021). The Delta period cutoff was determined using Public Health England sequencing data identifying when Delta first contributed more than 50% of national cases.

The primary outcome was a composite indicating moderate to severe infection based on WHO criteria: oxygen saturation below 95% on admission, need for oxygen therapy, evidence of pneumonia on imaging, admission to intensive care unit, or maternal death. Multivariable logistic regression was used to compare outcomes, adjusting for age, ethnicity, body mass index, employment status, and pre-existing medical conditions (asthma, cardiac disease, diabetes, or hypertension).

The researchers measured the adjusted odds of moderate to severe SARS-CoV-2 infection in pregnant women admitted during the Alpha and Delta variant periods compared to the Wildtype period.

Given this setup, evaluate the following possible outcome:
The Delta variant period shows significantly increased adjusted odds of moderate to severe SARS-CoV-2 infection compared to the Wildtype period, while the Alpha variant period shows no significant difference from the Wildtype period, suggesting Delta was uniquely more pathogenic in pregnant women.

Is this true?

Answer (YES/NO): NO